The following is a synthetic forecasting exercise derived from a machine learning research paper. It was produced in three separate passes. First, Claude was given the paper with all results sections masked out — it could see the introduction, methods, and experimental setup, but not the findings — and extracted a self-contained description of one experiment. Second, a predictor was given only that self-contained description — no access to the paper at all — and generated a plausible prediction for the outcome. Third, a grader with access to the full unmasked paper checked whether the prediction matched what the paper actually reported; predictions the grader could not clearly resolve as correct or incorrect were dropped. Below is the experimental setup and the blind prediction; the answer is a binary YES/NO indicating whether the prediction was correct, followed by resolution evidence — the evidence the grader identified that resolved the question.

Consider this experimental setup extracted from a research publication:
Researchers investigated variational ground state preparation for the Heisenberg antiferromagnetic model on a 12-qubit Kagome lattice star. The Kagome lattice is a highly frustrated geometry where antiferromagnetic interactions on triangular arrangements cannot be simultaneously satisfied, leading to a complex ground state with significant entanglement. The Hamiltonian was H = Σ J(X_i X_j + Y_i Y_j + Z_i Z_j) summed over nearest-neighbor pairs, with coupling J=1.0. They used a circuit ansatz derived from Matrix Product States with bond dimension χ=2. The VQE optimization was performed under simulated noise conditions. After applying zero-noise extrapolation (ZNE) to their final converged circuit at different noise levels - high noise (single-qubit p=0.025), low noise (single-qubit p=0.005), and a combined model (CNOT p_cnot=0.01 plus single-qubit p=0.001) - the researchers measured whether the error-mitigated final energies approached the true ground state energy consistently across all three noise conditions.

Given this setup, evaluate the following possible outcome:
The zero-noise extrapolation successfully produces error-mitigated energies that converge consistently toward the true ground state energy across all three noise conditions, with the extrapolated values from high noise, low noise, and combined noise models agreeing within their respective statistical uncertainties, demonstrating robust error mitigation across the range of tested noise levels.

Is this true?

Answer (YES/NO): NO